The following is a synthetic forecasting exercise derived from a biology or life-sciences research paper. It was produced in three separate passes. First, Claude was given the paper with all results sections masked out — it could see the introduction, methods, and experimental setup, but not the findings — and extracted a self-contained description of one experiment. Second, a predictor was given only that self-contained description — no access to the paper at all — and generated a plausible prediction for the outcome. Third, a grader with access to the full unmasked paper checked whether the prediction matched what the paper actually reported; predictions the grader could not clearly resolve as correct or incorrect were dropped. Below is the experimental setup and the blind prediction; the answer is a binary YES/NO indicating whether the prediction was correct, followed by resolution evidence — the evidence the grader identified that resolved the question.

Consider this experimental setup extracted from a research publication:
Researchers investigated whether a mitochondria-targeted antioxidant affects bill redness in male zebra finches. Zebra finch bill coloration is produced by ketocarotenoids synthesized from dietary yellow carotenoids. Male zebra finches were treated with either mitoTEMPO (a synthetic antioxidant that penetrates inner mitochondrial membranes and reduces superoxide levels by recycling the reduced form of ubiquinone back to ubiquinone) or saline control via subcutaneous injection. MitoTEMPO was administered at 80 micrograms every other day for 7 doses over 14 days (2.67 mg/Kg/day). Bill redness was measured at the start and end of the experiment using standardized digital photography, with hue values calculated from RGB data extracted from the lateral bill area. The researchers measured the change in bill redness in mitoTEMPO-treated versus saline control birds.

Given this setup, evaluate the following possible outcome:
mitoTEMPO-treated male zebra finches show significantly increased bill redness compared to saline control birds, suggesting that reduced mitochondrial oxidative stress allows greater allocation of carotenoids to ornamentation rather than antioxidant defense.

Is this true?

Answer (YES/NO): NO